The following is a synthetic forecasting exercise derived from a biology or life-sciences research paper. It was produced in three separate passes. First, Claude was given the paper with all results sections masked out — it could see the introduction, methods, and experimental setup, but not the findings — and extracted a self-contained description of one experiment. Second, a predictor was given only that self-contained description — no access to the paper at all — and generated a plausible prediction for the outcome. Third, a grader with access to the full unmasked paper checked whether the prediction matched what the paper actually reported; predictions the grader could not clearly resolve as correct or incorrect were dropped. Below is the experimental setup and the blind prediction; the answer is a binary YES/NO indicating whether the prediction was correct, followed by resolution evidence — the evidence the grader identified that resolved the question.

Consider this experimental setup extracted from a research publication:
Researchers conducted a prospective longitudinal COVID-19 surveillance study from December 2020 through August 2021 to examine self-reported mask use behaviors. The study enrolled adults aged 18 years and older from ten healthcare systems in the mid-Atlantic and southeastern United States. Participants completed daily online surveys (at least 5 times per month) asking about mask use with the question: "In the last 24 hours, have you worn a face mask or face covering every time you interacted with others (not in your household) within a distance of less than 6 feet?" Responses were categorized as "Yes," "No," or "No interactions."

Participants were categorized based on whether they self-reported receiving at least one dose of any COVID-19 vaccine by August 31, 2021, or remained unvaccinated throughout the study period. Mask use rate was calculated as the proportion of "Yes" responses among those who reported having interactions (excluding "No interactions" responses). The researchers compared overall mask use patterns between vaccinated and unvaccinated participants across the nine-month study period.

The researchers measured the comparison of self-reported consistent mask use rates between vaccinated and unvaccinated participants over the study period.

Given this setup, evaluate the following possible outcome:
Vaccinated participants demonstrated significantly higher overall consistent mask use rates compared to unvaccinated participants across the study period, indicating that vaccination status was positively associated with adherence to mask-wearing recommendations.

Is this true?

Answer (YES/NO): YES